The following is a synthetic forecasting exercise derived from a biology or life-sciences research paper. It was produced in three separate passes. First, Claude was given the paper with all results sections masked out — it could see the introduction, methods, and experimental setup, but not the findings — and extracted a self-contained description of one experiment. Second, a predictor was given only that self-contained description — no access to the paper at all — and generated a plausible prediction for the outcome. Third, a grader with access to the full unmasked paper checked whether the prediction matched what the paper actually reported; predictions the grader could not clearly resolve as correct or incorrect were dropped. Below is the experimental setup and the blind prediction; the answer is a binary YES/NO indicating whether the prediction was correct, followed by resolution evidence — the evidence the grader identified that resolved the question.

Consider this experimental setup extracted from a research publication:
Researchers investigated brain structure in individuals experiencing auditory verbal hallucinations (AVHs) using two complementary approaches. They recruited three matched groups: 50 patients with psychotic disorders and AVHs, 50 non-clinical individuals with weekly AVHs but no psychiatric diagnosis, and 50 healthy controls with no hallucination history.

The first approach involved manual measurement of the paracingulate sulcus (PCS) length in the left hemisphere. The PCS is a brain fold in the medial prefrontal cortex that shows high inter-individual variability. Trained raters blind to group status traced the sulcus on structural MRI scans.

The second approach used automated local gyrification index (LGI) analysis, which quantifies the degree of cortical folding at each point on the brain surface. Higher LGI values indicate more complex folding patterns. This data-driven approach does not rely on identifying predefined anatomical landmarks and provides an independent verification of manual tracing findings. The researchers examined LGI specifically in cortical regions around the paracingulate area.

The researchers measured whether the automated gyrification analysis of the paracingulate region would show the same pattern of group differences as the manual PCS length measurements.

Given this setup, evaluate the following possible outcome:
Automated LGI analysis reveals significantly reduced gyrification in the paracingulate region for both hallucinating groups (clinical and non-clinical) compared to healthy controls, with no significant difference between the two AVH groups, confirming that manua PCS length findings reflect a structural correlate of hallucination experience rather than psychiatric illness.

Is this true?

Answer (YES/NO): NO